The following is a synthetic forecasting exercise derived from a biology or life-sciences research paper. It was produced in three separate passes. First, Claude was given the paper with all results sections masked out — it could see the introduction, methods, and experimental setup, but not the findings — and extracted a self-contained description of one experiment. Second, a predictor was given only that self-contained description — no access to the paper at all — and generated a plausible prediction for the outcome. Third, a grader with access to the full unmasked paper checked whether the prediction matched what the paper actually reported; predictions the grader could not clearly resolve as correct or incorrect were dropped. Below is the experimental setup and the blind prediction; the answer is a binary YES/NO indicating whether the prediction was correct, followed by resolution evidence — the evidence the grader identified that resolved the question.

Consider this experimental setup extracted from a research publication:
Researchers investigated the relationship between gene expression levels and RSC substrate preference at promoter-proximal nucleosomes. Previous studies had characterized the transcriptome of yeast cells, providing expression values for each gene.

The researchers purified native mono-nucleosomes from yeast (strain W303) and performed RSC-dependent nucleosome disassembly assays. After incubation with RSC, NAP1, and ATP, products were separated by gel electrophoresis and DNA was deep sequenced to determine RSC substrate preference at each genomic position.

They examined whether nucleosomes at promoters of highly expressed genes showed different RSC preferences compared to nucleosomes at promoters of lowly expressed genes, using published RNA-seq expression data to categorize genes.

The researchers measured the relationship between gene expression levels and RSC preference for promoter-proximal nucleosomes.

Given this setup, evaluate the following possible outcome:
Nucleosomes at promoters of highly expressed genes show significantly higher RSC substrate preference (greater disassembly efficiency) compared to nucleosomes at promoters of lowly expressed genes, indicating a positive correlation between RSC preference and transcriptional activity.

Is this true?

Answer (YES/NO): NO